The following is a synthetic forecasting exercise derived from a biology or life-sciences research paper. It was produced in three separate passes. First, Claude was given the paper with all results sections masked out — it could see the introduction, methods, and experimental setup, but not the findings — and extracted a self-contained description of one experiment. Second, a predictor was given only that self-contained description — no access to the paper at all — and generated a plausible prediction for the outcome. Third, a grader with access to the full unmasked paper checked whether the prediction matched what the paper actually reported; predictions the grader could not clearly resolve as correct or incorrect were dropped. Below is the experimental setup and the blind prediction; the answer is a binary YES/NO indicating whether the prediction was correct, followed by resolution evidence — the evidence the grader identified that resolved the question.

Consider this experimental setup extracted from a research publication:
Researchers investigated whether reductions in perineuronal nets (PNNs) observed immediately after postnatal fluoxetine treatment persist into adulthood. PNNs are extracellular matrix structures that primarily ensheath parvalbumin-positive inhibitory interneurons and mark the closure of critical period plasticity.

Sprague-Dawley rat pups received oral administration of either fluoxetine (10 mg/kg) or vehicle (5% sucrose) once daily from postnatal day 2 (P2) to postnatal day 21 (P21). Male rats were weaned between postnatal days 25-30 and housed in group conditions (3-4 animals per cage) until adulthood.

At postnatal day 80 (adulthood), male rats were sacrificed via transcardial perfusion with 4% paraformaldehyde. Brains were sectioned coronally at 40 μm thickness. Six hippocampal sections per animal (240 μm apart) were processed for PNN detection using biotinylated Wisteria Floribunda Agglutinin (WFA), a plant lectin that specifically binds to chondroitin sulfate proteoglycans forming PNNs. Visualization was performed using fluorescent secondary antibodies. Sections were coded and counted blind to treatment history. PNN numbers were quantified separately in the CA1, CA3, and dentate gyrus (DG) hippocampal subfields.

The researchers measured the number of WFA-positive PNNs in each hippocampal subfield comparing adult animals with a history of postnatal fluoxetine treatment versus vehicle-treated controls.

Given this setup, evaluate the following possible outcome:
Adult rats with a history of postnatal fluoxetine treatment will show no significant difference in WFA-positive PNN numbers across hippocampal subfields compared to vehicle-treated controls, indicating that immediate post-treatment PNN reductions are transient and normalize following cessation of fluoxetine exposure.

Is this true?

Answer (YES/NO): NO